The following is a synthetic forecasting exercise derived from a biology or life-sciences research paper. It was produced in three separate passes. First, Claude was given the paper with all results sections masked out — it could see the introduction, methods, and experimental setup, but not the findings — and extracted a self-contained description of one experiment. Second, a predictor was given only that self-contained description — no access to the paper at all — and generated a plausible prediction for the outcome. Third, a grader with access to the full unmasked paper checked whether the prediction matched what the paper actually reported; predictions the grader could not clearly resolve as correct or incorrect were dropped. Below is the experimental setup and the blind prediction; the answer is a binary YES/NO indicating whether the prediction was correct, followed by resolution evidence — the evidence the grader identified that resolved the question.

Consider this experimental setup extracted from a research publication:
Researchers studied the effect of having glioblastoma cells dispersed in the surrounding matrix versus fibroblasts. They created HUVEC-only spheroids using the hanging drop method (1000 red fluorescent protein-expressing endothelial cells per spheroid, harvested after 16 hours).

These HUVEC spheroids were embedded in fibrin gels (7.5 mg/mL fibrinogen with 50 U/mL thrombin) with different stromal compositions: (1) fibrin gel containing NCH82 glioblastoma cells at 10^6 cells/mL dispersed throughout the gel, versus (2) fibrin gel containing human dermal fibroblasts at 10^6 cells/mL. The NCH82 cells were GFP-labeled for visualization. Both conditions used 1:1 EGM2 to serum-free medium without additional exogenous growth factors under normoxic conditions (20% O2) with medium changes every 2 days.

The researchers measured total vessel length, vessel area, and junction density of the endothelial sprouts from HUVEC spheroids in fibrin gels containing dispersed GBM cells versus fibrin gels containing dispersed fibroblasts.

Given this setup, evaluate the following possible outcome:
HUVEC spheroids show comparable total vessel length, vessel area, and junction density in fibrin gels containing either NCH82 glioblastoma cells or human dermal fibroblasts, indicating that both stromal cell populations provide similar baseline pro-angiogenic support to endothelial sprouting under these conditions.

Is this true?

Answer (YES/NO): NO